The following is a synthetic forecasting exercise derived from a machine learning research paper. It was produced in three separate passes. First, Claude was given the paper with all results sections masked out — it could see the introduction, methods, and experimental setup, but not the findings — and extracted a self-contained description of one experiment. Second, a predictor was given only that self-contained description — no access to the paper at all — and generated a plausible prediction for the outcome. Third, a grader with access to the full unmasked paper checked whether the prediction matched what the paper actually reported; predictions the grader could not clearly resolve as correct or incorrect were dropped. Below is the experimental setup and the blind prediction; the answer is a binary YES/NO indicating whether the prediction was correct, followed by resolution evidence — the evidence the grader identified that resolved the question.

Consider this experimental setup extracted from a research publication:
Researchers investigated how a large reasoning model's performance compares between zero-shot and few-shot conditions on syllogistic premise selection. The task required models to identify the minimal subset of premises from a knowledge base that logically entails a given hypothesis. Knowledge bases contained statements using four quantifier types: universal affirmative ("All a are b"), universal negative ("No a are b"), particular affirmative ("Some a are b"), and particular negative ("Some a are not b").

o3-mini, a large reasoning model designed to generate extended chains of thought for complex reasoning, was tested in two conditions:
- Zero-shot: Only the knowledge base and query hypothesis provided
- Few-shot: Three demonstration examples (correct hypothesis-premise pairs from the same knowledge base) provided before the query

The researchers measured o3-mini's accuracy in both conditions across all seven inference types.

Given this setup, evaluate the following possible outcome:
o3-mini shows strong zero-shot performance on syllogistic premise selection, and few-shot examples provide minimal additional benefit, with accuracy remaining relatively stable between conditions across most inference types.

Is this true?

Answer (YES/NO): NO